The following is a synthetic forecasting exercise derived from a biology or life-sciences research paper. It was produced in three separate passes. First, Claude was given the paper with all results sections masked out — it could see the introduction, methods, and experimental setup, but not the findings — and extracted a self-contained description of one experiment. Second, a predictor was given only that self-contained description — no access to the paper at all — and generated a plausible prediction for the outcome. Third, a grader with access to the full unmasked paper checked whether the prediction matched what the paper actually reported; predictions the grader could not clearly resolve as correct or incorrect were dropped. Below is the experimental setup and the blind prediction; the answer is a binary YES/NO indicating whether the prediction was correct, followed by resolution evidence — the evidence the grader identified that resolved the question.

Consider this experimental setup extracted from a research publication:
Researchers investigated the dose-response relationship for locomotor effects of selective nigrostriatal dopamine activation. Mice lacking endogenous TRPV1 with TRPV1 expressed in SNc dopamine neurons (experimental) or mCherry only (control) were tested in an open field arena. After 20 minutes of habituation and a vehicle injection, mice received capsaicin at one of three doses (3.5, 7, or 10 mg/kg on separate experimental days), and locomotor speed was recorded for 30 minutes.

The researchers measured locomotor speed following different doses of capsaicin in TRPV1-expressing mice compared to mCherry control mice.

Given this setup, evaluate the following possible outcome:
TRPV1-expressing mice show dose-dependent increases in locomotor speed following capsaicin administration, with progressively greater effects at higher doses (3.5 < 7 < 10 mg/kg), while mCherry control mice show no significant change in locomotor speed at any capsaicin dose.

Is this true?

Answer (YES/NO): YES